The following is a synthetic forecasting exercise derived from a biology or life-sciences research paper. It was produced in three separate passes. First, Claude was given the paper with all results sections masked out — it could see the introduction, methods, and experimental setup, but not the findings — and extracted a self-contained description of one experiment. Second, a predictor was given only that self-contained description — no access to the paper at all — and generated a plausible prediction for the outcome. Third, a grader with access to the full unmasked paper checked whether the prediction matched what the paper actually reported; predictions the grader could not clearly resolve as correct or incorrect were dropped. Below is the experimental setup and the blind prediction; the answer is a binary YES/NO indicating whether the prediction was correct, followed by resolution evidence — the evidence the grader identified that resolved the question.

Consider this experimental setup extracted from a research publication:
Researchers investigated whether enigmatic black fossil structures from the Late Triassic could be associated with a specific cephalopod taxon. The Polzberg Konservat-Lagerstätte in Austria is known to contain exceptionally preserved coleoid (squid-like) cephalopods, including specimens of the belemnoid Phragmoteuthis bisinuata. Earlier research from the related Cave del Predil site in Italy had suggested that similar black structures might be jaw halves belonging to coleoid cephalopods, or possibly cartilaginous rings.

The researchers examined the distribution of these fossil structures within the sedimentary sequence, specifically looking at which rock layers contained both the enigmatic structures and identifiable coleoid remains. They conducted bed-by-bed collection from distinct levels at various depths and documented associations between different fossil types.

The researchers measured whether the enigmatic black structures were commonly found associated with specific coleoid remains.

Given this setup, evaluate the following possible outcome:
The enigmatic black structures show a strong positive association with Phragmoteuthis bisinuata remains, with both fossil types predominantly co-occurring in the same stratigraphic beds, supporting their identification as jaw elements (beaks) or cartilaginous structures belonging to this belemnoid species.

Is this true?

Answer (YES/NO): NO